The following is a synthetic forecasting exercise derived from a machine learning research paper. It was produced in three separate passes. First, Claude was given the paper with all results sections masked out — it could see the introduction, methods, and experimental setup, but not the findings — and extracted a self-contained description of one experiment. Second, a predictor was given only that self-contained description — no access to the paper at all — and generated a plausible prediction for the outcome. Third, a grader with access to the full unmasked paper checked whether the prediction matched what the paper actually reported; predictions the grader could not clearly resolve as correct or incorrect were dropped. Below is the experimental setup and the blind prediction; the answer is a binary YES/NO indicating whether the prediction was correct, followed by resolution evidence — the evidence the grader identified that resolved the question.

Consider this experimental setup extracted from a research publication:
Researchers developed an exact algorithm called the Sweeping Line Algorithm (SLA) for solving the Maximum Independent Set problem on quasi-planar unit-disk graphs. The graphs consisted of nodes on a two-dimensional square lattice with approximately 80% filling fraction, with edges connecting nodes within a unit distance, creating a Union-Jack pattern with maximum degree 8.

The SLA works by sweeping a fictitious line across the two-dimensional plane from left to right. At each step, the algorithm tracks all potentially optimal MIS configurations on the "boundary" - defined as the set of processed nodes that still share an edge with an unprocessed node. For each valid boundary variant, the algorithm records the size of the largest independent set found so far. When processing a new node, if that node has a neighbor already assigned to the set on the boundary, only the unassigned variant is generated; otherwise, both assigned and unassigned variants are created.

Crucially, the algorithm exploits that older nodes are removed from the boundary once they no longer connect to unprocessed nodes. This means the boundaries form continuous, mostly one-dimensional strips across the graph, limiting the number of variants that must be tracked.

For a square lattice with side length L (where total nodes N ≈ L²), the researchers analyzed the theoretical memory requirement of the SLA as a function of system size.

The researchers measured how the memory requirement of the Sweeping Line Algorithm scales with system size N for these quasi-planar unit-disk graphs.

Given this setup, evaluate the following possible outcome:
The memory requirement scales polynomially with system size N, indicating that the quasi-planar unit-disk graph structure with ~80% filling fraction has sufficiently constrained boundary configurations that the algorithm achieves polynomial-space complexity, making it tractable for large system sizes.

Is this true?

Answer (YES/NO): NO